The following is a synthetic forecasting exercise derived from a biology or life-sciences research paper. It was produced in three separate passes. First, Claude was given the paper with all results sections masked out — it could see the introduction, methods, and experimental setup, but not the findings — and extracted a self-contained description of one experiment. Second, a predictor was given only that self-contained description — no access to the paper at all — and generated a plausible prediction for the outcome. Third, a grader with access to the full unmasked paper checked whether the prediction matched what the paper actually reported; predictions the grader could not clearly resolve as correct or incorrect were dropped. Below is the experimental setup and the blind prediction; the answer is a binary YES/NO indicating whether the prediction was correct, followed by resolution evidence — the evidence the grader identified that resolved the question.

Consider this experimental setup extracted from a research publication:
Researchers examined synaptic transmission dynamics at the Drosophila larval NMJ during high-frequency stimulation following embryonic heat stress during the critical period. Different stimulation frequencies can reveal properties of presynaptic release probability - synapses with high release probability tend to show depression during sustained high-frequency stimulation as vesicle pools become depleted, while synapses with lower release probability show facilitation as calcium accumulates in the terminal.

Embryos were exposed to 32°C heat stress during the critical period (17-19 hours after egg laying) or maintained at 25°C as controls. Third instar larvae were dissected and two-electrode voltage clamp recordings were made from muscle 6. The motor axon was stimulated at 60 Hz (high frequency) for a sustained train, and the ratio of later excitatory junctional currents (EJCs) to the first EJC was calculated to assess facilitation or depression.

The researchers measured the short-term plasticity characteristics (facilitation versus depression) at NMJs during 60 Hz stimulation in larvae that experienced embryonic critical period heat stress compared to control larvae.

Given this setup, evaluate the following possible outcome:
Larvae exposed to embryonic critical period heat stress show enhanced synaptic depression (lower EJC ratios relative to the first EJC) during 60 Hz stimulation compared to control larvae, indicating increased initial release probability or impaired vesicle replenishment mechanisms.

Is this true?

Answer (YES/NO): NO